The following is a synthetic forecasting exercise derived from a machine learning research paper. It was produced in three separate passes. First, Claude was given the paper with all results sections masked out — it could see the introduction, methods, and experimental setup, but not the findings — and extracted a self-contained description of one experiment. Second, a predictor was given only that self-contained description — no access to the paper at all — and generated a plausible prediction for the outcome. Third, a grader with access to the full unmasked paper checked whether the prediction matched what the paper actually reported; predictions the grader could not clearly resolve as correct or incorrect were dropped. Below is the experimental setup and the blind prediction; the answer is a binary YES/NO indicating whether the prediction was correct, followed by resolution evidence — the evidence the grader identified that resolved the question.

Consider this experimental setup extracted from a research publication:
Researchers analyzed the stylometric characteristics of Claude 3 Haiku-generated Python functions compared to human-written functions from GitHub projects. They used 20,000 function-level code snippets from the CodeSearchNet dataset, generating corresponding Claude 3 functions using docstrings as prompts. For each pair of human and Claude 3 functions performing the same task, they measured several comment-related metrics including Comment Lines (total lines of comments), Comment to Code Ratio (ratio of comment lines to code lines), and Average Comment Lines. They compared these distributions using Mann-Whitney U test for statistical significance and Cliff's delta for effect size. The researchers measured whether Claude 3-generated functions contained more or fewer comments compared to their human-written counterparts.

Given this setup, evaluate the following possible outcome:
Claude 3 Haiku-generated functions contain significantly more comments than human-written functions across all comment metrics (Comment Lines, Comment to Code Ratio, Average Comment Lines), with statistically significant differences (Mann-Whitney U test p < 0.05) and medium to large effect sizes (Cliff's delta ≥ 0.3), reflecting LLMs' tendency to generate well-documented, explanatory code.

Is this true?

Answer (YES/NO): YES